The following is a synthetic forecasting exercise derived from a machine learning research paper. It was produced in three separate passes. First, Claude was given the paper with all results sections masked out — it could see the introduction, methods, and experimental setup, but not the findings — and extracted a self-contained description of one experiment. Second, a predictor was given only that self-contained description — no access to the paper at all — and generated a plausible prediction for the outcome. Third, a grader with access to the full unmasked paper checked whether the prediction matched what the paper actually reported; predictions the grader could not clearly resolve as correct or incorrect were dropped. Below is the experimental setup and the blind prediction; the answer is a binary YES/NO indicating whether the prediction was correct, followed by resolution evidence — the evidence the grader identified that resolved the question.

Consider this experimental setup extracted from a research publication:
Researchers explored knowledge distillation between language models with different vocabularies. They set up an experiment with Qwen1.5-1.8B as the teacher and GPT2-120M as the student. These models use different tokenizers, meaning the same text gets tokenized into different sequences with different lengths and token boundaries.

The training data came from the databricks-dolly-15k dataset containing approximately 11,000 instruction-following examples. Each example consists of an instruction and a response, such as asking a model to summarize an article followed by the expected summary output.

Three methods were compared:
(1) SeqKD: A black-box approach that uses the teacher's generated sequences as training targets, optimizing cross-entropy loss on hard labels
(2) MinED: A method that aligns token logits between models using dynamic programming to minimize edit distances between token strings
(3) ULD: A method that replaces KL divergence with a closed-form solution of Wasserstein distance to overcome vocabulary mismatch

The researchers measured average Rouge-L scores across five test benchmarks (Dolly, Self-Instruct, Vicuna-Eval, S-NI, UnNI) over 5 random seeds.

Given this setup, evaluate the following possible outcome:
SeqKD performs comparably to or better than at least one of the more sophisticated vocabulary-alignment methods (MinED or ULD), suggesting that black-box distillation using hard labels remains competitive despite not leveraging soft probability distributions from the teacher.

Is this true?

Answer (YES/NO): NO